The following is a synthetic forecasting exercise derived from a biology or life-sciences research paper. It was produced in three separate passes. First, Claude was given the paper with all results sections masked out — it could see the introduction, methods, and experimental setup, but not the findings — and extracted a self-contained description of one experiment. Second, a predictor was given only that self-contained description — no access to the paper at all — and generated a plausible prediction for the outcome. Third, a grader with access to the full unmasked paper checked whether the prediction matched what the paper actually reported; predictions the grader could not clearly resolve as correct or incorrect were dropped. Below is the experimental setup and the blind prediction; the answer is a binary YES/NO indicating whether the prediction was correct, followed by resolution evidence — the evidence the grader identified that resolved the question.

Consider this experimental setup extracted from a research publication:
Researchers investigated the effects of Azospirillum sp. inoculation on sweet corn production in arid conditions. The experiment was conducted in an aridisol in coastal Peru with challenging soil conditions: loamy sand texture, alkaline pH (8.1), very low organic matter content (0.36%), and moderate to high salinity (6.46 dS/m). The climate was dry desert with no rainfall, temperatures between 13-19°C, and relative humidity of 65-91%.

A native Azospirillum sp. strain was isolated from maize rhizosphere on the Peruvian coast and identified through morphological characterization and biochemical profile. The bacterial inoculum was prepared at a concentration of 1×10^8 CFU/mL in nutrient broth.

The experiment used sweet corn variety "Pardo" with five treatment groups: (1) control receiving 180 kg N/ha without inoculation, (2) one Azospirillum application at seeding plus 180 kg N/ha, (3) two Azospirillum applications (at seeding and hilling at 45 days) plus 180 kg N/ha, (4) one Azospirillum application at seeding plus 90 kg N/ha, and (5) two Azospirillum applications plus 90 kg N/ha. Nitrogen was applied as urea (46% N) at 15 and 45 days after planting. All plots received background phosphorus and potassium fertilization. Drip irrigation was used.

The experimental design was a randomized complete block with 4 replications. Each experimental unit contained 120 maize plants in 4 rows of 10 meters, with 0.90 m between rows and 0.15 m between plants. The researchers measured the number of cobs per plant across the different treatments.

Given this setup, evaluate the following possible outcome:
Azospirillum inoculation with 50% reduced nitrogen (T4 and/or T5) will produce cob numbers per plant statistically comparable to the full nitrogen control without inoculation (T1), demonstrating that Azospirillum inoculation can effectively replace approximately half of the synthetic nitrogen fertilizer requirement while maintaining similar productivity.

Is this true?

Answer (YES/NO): NO